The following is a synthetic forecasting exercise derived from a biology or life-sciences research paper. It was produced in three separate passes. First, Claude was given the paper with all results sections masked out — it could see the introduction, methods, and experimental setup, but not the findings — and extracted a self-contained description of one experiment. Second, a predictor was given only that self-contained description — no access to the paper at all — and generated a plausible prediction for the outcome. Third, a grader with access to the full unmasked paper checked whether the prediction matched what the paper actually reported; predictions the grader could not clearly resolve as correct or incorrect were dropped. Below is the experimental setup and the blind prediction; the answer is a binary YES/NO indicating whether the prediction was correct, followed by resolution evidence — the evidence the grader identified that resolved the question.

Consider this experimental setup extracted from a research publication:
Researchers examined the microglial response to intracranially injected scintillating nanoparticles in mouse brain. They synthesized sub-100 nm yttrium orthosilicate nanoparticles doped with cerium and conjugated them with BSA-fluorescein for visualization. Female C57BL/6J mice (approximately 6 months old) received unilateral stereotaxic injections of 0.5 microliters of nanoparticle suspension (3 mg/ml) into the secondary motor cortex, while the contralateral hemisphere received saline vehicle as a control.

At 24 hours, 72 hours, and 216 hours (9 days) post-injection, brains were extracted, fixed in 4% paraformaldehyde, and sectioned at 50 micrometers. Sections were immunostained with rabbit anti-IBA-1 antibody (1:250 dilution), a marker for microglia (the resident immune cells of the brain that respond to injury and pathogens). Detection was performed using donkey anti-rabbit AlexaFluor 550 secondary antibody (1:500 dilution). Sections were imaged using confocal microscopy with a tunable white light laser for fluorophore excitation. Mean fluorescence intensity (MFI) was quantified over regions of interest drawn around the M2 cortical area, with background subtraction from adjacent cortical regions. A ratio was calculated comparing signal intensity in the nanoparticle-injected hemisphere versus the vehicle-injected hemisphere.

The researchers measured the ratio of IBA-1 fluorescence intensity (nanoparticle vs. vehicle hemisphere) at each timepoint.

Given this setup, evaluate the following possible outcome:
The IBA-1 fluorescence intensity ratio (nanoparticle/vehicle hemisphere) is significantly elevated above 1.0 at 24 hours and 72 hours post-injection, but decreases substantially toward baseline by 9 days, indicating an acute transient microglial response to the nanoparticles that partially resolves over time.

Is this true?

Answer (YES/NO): NO